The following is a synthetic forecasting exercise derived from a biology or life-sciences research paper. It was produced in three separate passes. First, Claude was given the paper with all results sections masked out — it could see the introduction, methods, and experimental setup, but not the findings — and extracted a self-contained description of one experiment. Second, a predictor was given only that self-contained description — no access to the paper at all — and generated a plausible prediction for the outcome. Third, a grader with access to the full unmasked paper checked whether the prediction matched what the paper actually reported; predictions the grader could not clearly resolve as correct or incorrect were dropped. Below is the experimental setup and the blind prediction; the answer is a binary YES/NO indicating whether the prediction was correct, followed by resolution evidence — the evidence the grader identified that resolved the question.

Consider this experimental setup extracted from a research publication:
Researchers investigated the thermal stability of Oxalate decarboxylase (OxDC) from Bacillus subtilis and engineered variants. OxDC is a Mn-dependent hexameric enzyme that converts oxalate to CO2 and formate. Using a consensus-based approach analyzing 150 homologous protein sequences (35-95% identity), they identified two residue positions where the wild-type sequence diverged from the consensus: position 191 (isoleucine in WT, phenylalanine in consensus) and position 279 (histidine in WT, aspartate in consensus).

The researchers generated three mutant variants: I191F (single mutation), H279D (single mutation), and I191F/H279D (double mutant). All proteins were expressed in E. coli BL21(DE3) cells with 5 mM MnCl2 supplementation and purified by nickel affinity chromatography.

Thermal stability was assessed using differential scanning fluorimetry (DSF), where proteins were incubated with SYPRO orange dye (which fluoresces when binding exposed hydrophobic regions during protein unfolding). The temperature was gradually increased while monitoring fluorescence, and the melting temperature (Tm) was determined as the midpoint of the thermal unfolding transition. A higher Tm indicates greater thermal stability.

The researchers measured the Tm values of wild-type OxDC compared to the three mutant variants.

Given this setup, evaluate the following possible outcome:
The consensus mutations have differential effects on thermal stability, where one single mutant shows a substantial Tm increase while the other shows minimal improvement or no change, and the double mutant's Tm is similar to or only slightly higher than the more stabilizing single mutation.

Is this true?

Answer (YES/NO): NO